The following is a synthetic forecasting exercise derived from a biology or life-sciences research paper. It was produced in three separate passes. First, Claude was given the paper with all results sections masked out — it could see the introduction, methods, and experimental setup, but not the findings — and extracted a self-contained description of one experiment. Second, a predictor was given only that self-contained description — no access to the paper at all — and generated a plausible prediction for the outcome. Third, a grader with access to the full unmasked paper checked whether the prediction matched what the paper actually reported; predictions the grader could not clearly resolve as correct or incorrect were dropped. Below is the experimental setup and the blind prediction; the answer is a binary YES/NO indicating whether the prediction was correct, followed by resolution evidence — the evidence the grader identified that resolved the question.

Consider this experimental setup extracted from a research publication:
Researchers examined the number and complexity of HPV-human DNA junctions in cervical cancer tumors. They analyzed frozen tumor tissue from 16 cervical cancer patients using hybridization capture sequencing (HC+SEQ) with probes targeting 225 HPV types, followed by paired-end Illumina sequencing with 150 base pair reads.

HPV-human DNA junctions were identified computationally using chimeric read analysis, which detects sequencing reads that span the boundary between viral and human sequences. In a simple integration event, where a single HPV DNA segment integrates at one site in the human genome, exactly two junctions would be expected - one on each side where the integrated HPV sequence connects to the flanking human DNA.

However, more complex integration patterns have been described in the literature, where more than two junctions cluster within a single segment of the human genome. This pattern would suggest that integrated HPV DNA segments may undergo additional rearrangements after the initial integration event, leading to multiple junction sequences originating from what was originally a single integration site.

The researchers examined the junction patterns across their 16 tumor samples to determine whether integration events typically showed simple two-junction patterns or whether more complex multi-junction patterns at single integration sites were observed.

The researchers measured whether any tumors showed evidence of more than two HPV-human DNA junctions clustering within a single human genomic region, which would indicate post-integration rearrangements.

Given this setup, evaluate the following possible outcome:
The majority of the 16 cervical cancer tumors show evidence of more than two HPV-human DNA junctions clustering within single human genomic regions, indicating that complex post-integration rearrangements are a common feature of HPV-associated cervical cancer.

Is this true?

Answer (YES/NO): NO